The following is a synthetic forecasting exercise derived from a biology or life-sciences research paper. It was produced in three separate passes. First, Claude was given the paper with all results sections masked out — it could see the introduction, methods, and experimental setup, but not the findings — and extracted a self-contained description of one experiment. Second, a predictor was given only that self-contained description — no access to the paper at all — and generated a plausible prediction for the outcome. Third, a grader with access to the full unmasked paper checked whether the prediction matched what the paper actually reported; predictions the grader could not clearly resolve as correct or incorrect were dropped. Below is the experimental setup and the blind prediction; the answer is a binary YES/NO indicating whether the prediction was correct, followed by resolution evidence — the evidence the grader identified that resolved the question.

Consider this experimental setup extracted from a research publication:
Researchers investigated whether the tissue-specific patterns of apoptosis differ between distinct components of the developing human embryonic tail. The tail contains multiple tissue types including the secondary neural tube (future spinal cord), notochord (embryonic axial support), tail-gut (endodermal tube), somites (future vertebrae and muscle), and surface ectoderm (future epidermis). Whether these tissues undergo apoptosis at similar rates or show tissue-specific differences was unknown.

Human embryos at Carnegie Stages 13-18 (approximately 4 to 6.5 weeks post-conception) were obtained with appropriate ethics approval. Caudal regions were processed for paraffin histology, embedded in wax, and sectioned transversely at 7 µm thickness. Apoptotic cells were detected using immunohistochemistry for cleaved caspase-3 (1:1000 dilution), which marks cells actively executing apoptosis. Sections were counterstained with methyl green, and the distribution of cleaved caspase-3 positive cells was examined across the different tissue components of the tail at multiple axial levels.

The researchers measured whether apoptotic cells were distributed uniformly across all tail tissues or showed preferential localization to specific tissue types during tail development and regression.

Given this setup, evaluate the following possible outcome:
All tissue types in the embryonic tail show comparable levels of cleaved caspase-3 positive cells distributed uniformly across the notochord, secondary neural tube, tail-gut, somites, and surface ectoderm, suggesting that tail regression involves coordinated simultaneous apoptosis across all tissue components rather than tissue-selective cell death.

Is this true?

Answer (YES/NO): NO